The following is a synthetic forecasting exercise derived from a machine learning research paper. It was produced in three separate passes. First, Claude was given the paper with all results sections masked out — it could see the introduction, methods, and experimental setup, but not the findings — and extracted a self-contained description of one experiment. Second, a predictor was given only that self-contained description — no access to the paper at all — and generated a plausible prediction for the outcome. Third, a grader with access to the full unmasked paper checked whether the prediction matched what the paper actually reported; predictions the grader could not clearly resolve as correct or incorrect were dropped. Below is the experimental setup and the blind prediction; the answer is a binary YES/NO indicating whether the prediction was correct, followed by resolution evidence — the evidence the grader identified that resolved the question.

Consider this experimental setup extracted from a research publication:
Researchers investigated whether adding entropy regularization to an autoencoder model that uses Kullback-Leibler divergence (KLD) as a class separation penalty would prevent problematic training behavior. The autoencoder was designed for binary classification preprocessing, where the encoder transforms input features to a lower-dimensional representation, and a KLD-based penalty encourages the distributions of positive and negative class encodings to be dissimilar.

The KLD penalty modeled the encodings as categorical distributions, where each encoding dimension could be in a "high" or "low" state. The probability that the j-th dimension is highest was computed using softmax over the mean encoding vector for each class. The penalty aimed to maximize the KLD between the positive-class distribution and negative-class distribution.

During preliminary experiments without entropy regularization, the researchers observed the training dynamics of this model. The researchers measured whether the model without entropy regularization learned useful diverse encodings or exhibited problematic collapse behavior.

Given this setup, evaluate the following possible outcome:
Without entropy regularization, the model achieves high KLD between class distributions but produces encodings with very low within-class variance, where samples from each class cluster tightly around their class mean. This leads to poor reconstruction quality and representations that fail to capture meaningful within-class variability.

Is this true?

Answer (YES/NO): NO